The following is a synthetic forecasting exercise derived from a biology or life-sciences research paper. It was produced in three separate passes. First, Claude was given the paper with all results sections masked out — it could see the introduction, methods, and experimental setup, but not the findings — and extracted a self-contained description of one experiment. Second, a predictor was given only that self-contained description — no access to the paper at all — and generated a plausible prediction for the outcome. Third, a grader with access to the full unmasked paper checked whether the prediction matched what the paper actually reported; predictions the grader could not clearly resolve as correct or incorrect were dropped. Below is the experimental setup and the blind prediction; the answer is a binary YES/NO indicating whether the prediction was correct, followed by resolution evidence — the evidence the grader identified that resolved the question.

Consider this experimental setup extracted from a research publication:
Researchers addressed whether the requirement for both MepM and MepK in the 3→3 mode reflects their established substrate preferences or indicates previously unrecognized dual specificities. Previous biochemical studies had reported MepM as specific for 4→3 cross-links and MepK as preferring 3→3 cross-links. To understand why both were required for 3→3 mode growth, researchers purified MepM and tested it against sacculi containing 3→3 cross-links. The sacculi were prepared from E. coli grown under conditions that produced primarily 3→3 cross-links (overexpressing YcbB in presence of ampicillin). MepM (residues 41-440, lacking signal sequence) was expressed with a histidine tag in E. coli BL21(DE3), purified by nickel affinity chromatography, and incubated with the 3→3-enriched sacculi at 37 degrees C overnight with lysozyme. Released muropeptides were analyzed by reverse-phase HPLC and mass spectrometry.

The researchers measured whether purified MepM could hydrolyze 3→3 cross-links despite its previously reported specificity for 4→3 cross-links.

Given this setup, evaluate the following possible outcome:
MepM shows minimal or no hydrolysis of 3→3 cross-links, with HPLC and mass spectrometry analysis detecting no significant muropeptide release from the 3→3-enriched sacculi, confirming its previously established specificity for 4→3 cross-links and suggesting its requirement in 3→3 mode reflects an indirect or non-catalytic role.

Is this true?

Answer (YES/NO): NO